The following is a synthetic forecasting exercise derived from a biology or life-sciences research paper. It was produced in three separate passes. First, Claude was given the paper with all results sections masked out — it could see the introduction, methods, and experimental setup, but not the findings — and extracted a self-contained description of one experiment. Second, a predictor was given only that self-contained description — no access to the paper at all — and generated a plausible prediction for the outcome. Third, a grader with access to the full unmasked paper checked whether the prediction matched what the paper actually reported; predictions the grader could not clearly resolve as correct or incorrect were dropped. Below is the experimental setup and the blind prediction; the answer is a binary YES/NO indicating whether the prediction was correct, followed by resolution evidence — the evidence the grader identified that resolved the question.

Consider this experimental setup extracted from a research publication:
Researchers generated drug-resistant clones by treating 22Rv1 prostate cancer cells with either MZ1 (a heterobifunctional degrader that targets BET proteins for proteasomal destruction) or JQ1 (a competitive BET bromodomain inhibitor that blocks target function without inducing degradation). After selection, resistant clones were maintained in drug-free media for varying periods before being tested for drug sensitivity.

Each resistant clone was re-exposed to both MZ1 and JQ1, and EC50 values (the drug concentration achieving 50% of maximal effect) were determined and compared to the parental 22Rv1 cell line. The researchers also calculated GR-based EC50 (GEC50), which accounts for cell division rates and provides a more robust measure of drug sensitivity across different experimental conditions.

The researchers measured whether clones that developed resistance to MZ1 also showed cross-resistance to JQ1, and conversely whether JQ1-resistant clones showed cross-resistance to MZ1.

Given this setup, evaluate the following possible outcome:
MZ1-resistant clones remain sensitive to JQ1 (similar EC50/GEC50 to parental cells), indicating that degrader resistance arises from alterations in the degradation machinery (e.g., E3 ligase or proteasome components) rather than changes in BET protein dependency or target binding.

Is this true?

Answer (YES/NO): NO